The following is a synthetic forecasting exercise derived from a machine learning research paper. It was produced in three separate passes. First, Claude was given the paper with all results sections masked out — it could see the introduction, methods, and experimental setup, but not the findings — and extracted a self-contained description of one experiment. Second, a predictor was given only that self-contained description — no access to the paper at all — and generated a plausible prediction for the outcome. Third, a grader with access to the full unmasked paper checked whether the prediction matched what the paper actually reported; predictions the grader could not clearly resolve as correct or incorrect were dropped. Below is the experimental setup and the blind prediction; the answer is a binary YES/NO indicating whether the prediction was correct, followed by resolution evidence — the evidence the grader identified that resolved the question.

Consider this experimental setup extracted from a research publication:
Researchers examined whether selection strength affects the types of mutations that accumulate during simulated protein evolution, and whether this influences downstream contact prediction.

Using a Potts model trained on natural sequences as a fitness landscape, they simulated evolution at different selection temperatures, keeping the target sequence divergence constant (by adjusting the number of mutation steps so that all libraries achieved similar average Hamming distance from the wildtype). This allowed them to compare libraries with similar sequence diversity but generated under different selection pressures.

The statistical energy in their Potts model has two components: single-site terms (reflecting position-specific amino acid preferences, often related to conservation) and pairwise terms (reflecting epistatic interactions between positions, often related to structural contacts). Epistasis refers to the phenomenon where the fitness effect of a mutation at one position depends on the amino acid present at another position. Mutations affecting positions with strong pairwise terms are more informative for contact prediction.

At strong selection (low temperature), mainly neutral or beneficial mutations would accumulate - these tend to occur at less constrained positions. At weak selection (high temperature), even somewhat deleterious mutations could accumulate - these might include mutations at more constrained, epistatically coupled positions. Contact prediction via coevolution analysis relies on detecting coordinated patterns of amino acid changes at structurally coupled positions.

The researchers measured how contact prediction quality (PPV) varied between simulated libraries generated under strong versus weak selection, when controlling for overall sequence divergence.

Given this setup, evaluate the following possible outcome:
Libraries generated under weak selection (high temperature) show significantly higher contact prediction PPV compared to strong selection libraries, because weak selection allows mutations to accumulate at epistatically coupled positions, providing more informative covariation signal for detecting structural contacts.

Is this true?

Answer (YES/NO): NO